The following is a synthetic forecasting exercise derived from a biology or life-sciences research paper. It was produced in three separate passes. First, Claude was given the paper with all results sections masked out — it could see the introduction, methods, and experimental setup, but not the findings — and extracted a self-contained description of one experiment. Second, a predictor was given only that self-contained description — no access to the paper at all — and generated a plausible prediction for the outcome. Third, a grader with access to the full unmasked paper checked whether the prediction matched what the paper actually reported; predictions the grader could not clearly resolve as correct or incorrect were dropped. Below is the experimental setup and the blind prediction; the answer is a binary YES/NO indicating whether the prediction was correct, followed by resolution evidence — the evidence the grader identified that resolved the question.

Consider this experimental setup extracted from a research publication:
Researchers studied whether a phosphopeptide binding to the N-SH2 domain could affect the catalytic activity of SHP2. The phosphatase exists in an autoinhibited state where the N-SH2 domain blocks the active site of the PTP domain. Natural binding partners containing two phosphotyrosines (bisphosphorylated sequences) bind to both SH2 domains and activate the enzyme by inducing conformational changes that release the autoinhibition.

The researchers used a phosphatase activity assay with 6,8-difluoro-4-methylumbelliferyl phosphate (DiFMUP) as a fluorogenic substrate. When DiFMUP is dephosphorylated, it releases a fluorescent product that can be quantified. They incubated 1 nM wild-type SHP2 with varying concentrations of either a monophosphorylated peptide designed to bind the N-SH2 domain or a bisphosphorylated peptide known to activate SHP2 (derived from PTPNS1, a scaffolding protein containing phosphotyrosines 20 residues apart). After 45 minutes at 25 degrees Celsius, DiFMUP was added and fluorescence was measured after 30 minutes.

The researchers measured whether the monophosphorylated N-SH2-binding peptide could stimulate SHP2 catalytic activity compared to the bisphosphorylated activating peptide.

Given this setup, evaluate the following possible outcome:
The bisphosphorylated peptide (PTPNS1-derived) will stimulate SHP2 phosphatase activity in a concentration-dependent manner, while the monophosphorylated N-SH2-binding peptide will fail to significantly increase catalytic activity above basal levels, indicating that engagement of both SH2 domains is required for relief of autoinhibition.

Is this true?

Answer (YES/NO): YES